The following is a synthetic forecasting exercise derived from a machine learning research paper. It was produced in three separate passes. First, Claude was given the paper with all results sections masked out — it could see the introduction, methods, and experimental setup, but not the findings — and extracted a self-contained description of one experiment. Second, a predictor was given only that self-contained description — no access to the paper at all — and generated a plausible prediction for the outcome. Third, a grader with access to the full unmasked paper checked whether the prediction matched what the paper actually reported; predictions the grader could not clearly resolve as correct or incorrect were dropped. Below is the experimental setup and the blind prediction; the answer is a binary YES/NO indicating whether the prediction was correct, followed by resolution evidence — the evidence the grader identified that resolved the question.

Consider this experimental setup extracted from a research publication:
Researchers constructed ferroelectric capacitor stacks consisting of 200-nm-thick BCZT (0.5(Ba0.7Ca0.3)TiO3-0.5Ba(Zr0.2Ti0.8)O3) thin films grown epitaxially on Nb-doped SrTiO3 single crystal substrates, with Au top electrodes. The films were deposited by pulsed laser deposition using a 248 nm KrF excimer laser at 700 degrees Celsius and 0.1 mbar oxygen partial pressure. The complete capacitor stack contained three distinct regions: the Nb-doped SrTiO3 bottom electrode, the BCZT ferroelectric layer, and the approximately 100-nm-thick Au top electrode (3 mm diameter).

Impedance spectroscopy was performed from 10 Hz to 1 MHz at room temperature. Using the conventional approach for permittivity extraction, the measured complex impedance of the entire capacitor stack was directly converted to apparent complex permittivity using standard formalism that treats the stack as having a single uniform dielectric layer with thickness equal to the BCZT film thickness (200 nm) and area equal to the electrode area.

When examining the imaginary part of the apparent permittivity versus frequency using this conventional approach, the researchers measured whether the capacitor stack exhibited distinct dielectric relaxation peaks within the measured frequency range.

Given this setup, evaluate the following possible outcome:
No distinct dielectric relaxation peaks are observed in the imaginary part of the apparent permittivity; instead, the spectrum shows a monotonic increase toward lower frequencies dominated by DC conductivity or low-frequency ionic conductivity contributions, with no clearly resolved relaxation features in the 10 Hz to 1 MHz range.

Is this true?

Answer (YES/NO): NO